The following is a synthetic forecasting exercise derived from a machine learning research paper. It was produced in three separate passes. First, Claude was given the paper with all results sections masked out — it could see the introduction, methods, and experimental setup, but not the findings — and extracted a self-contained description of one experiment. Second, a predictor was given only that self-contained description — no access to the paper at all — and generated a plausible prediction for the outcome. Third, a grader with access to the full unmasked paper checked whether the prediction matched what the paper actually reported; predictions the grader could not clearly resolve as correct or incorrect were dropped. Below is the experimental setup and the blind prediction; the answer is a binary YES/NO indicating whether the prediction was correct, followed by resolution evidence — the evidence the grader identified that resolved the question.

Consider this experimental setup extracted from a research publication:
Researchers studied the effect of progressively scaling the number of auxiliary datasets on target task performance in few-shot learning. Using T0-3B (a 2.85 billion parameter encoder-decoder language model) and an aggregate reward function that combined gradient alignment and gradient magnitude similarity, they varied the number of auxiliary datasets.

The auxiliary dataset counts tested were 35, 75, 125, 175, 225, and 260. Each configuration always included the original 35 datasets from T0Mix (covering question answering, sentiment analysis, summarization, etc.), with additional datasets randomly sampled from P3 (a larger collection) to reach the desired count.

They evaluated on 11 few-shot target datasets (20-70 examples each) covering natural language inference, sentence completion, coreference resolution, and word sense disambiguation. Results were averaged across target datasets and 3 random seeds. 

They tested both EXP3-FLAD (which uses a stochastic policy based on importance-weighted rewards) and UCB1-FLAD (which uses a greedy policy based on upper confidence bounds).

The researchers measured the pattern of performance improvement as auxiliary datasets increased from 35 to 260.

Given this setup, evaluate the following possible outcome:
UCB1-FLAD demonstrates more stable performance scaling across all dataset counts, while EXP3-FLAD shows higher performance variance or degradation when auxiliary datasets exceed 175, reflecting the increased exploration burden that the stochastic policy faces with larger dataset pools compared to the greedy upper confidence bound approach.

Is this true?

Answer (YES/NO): NO